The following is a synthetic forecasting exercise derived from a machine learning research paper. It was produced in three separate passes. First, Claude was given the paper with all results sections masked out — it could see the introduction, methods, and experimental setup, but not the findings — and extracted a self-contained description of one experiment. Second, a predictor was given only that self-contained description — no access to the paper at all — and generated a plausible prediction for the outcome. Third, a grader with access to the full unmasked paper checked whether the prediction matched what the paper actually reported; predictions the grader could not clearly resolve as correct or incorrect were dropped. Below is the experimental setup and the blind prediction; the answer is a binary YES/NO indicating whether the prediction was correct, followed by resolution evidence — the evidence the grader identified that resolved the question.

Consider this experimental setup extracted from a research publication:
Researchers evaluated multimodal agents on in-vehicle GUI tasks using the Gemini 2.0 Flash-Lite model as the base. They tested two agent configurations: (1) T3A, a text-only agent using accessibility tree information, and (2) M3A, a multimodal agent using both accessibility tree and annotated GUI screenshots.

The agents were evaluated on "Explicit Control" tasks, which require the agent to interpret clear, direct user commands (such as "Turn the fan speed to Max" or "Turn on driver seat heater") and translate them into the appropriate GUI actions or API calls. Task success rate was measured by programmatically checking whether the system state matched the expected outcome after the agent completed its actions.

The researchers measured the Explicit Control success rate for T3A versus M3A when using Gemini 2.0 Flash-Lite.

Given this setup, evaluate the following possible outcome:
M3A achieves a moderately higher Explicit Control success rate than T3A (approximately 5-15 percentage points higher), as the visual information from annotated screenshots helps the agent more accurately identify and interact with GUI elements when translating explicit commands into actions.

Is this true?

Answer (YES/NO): NO